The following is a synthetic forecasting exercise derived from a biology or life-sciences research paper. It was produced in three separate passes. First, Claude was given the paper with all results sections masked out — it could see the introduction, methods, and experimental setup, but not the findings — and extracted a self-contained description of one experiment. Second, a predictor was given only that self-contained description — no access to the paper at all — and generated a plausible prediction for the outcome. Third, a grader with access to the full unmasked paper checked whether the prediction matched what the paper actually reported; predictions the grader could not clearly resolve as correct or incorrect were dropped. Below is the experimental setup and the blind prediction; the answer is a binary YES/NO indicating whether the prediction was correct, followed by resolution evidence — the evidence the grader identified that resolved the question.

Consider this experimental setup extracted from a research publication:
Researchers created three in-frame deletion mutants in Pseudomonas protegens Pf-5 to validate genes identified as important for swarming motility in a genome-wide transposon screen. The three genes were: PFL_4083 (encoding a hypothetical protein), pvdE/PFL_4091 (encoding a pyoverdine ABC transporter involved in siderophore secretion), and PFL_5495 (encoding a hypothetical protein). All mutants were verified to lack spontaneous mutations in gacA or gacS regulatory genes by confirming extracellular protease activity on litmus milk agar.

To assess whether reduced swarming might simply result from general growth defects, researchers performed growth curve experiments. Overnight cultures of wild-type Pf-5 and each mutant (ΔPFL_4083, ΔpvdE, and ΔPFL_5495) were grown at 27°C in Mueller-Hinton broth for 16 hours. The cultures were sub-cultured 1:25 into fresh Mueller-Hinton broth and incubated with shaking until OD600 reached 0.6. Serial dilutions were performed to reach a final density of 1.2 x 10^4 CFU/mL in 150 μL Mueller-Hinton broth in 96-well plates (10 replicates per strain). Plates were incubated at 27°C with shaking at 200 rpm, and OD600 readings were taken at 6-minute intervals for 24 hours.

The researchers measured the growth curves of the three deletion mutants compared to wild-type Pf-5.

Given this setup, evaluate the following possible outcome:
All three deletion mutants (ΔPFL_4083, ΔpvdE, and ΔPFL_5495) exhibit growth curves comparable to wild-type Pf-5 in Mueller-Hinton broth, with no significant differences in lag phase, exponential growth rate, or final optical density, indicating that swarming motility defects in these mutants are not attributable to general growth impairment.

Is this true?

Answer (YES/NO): YES